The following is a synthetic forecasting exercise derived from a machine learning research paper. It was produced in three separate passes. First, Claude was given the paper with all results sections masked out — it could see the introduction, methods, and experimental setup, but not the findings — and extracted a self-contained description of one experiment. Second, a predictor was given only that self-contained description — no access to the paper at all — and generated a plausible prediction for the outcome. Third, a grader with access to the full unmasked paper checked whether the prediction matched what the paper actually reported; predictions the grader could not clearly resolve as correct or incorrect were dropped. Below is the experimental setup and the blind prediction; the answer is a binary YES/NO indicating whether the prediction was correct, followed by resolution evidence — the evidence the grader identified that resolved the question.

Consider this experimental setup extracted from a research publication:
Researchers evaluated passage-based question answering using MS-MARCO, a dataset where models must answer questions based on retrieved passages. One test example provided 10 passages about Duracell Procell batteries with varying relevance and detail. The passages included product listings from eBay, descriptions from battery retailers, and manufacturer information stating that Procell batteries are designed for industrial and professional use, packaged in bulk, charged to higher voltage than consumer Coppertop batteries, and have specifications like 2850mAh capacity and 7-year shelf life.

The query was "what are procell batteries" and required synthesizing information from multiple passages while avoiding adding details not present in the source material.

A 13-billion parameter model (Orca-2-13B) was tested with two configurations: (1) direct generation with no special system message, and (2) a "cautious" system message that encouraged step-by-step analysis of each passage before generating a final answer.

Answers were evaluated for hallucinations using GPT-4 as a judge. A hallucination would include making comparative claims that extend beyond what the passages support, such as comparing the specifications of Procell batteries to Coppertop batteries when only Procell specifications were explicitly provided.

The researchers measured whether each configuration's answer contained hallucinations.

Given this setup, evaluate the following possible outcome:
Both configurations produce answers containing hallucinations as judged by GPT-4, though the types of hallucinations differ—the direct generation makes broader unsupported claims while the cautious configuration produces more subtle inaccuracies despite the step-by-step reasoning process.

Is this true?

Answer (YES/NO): NO